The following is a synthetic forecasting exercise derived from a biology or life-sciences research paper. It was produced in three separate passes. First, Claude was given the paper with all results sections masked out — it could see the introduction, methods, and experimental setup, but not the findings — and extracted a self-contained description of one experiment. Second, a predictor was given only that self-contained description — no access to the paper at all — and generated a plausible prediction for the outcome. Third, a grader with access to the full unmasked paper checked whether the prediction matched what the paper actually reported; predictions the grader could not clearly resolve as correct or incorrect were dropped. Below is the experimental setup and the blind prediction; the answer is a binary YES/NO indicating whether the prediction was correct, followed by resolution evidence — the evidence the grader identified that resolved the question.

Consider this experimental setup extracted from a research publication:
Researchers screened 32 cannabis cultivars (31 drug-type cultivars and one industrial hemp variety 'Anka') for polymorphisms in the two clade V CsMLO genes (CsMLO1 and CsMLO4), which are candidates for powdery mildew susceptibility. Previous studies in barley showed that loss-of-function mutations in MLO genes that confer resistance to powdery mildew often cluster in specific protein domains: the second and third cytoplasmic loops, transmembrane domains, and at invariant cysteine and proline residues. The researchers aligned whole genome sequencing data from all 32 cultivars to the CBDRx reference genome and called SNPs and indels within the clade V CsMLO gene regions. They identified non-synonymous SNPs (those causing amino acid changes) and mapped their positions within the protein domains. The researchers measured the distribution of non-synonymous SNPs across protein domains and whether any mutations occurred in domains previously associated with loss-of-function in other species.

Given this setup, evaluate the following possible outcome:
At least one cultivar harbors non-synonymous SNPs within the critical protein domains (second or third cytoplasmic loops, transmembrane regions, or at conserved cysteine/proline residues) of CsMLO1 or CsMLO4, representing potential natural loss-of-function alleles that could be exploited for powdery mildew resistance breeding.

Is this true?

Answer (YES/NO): NO